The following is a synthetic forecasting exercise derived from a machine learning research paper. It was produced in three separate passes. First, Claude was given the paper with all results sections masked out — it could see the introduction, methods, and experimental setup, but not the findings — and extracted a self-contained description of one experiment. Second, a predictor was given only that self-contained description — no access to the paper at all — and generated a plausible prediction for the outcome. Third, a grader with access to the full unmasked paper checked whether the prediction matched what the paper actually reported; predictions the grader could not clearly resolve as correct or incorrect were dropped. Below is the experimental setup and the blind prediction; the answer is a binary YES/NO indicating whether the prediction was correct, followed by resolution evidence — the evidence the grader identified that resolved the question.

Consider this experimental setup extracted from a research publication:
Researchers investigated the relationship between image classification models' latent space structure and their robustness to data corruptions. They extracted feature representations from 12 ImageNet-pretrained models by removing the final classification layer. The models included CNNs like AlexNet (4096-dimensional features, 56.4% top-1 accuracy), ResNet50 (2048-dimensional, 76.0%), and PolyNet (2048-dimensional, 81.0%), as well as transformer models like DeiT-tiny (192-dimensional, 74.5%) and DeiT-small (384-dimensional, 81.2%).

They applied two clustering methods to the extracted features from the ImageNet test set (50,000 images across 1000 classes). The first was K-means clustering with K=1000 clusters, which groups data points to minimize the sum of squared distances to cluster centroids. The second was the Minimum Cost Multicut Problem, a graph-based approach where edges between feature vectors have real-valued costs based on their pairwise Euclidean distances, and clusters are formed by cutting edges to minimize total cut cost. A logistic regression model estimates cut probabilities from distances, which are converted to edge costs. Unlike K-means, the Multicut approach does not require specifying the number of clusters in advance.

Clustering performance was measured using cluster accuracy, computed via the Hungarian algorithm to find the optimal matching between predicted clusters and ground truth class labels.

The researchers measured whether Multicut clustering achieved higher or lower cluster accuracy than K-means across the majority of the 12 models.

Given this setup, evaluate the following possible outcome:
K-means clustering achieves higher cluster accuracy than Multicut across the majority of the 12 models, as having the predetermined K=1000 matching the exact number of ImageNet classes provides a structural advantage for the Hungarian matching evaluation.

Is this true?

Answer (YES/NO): YES